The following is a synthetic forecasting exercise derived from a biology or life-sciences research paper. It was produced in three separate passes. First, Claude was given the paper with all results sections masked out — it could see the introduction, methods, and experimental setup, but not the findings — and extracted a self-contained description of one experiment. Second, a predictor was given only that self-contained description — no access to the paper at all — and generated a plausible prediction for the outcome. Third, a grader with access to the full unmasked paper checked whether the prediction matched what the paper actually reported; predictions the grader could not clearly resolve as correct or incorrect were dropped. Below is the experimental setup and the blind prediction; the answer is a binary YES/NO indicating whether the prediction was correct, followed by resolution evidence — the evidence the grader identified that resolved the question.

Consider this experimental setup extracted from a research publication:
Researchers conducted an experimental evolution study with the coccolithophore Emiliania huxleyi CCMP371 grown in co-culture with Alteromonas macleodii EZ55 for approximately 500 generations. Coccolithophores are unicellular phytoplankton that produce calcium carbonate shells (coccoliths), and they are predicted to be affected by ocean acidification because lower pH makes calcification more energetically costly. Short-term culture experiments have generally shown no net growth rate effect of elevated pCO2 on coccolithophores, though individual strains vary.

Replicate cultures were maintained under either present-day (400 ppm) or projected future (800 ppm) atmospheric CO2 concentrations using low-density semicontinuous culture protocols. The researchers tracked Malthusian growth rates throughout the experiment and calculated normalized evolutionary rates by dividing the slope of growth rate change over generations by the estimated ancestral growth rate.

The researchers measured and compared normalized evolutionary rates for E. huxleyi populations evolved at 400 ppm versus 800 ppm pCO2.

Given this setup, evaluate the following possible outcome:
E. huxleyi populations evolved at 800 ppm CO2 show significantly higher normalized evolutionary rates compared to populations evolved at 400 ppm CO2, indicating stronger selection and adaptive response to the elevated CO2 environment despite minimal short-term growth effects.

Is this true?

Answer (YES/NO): NO